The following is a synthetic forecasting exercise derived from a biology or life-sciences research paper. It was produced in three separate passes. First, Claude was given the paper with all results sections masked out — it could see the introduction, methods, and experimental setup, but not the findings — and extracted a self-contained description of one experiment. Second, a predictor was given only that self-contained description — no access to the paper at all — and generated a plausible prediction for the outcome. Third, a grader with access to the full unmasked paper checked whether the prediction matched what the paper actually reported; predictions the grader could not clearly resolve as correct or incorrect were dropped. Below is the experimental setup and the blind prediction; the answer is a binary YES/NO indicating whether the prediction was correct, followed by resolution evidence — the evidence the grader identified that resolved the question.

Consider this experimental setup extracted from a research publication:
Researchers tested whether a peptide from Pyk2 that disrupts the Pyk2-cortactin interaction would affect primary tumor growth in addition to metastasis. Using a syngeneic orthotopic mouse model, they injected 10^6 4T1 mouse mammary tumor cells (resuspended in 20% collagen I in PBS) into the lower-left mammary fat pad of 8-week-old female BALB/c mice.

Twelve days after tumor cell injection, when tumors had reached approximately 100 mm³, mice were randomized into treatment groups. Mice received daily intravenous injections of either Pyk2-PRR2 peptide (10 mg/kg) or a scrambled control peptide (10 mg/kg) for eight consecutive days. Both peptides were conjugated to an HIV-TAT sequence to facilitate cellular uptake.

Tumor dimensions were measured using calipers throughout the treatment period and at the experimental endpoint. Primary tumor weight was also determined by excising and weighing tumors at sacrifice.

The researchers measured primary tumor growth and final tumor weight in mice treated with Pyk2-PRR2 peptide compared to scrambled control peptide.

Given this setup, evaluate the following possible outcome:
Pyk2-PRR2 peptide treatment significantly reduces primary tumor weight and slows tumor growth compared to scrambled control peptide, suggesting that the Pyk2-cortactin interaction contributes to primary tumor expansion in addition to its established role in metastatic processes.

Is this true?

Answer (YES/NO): NO